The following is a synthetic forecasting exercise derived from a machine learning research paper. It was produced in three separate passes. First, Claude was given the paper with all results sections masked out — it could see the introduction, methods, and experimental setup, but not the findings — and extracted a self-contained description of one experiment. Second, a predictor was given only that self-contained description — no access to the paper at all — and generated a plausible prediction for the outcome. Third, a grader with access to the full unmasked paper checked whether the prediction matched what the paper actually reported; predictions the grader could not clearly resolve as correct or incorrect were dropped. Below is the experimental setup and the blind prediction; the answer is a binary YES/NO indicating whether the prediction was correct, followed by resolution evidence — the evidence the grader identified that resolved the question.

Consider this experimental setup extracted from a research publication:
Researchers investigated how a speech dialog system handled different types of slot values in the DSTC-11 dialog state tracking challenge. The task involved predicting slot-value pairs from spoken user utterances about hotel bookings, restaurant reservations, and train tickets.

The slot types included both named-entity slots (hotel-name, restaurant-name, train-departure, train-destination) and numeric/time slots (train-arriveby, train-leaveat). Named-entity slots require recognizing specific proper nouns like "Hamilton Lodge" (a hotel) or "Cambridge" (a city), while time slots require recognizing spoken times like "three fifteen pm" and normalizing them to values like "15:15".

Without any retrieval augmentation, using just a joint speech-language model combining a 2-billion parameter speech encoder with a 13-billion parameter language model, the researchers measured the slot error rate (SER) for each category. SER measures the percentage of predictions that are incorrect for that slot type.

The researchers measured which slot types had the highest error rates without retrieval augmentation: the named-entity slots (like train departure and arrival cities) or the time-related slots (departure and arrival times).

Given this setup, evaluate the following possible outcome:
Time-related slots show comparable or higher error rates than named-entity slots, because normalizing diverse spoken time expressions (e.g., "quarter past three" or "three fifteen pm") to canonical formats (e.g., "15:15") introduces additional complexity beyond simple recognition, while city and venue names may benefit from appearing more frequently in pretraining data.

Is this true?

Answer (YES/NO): NO